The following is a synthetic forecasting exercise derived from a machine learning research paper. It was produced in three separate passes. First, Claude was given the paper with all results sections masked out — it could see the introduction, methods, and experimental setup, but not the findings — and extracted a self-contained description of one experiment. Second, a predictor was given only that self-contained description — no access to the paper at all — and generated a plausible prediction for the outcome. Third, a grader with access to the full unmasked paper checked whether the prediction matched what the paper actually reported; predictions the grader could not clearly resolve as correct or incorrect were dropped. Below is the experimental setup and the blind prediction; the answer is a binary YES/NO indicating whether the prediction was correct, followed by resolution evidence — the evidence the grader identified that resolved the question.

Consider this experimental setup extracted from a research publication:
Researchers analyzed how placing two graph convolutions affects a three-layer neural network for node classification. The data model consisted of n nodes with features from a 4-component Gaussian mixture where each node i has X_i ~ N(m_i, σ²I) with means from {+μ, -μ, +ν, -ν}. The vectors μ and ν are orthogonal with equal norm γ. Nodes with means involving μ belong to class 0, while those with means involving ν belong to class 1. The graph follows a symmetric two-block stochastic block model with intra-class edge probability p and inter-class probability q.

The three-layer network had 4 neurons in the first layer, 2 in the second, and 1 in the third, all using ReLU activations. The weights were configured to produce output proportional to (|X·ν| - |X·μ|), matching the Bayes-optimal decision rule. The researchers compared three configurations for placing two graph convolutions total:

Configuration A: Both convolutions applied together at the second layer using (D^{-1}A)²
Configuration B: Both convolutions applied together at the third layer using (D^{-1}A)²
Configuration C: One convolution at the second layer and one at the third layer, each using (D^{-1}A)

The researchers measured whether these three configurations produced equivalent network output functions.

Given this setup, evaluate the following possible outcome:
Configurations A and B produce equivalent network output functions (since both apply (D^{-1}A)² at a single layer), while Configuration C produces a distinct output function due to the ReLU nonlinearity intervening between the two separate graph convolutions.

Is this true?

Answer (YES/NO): NO